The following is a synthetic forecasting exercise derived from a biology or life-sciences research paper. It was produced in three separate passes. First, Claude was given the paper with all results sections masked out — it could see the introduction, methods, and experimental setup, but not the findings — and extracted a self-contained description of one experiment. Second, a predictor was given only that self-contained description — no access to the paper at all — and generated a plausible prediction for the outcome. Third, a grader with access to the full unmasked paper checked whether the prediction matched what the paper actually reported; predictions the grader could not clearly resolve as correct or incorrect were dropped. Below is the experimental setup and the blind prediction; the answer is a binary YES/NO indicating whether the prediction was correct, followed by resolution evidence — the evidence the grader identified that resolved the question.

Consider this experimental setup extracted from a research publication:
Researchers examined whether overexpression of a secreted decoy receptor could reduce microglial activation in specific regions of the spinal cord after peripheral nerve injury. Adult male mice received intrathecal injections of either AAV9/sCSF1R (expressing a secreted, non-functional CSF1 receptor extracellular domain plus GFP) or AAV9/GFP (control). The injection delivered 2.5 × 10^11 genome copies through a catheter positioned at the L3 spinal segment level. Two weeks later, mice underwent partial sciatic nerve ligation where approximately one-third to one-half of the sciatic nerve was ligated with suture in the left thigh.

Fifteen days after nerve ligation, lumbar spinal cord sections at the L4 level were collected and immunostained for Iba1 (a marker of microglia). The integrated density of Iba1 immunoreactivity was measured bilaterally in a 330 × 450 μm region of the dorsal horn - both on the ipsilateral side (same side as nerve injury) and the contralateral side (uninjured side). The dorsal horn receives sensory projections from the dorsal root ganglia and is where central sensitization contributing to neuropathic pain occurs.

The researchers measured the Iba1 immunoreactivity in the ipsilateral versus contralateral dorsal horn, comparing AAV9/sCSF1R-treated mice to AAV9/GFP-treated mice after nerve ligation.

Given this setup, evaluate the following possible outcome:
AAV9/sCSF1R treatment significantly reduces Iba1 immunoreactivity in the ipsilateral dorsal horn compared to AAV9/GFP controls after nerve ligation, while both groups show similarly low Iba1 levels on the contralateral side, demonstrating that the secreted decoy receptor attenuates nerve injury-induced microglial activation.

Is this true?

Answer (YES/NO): NO